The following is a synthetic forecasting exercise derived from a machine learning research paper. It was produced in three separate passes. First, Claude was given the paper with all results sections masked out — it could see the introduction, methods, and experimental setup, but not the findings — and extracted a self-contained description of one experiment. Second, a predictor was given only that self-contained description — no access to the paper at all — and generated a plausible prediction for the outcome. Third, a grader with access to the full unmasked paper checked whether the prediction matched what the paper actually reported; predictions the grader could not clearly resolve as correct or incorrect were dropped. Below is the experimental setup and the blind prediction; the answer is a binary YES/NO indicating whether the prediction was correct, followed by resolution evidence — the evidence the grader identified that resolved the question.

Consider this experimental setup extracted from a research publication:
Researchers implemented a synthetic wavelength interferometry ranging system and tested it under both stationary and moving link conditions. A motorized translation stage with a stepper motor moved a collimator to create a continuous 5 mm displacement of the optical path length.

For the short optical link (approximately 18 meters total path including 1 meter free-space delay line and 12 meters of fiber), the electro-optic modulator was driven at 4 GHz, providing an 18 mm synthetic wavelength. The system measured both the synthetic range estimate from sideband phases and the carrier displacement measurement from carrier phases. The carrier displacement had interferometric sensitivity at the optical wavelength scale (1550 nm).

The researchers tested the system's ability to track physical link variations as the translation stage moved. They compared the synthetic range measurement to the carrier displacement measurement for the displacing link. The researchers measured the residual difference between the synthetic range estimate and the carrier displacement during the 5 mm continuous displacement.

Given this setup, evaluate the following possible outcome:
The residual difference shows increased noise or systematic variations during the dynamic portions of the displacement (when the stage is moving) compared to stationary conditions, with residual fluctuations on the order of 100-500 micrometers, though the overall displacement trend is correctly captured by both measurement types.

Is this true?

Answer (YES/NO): NO